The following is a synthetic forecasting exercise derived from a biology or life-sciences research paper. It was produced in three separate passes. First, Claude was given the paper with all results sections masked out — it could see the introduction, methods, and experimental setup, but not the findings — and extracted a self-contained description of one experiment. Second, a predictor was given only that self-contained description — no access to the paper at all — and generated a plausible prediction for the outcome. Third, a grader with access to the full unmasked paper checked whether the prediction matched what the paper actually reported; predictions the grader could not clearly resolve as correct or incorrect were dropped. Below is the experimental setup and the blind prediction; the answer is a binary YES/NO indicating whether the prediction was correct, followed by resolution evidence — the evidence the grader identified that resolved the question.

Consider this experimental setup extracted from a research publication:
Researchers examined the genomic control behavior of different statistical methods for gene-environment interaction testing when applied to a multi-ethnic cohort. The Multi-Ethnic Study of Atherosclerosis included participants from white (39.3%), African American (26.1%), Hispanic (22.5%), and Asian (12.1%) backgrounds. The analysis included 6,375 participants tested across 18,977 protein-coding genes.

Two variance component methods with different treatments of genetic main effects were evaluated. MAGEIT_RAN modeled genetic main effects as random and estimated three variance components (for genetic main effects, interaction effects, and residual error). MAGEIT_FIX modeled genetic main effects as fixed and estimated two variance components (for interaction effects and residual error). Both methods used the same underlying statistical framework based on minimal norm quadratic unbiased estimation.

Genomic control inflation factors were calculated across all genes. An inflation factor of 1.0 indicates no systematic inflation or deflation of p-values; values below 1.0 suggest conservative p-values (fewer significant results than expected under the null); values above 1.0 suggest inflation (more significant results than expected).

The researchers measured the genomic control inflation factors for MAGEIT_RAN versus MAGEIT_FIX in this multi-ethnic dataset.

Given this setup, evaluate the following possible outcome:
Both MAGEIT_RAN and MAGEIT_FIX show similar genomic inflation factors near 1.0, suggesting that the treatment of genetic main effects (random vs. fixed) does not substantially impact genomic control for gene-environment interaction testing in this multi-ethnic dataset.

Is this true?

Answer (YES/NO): NO